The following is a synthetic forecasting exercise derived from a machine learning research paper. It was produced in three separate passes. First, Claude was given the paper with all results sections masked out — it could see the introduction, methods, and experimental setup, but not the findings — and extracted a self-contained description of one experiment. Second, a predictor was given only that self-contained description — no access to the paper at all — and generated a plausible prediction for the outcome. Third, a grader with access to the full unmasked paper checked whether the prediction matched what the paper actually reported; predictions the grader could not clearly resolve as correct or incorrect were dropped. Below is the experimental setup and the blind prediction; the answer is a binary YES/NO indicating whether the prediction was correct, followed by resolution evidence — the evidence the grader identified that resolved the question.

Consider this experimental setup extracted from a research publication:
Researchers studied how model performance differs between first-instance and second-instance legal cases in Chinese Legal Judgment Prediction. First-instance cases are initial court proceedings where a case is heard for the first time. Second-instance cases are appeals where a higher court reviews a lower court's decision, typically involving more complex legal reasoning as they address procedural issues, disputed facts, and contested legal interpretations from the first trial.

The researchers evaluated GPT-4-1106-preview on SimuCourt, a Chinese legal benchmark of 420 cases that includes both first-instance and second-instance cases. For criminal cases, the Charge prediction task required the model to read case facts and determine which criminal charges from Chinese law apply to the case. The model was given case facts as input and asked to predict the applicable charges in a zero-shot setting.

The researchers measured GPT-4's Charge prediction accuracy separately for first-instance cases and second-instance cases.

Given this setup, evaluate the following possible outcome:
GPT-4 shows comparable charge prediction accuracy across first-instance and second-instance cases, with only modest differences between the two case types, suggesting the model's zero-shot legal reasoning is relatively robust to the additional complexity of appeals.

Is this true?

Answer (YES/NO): YES